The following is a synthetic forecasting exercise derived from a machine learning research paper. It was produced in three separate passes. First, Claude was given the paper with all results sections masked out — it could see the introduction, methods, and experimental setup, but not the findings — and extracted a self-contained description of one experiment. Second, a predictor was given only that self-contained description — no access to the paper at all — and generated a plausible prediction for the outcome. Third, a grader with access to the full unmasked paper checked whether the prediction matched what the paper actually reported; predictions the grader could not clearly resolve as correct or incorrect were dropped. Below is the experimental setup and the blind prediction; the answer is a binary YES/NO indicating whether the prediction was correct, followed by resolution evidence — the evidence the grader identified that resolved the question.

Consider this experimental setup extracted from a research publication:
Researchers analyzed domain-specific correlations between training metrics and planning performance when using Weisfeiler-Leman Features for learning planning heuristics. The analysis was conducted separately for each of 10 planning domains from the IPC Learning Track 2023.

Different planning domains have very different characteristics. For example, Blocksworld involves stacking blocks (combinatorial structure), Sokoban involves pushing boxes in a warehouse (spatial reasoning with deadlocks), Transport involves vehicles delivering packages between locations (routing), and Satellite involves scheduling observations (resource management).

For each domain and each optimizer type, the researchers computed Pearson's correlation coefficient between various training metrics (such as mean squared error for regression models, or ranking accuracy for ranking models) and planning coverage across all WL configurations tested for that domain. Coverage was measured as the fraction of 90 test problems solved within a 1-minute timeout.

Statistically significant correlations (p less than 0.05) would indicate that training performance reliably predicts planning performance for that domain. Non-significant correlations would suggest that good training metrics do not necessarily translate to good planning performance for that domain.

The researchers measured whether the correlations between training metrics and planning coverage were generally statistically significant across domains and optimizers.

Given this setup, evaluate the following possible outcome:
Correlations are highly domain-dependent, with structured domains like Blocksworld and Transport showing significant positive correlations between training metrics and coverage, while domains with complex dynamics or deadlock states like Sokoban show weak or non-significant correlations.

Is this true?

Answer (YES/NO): NO